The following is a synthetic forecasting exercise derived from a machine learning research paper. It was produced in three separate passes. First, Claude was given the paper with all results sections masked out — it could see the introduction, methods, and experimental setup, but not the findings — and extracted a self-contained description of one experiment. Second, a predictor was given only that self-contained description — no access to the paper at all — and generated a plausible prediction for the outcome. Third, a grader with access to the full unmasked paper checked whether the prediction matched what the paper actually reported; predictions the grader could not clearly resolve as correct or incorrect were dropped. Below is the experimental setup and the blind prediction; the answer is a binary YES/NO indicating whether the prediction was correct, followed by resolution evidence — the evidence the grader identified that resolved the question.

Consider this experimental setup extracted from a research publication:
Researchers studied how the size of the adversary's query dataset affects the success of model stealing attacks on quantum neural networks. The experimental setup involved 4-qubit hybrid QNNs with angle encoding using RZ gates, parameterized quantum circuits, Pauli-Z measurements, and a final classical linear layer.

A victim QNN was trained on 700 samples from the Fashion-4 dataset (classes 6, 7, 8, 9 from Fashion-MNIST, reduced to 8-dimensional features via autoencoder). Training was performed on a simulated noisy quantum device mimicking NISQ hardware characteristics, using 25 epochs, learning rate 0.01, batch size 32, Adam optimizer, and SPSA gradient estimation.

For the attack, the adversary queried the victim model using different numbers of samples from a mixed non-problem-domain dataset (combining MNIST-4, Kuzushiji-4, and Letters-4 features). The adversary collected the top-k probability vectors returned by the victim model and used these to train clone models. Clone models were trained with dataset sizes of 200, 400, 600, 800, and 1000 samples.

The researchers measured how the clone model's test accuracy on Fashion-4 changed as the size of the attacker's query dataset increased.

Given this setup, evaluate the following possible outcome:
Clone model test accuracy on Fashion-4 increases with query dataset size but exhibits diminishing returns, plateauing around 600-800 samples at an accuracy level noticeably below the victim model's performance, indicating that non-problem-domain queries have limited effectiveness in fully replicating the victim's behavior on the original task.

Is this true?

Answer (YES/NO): NO